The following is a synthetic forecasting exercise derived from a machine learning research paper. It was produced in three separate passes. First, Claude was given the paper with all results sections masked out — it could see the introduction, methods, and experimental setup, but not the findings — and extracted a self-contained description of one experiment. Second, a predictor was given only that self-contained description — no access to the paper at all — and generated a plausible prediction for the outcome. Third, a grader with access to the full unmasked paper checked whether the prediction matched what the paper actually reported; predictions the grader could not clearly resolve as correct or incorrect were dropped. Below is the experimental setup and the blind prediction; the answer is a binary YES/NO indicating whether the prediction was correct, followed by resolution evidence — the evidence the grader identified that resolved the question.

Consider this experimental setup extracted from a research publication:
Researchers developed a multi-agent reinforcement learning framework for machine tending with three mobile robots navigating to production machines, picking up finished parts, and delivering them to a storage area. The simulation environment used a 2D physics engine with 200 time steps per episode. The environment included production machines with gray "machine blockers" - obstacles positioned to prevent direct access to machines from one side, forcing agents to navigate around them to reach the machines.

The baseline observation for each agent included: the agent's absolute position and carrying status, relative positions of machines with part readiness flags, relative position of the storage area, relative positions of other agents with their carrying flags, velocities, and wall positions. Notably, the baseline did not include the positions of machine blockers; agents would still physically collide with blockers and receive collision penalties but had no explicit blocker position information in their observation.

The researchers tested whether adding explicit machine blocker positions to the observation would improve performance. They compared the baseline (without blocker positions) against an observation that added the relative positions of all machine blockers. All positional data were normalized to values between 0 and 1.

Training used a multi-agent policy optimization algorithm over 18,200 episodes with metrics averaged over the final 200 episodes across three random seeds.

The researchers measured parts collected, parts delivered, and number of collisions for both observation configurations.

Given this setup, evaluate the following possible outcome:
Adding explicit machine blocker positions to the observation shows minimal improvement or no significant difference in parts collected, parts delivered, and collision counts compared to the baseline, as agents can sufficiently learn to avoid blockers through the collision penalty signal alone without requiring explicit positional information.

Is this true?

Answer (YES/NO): NO